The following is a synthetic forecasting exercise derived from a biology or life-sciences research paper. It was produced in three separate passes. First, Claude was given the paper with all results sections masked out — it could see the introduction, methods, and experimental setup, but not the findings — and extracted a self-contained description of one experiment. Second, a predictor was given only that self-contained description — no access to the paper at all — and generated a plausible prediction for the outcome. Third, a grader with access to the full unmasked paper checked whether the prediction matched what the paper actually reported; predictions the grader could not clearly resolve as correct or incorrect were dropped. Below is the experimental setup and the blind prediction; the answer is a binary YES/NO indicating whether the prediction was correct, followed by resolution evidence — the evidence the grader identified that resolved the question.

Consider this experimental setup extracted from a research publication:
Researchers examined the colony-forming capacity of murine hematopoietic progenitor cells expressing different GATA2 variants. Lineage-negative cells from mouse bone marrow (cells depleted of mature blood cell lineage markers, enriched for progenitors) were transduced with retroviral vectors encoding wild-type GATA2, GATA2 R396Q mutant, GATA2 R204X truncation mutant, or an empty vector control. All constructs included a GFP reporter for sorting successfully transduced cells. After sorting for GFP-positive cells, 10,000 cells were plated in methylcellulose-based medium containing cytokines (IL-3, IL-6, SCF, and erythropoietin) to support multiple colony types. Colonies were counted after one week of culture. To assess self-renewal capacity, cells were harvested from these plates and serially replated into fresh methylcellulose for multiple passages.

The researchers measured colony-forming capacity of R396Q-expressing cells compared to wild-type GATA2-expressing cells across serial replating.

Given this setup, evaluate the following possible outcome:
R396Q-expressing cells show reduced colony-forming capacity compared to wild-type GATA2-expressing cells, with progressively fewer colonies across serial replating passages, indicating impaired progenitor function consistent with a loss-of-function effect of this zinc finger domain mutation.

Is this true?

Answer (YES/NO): NO